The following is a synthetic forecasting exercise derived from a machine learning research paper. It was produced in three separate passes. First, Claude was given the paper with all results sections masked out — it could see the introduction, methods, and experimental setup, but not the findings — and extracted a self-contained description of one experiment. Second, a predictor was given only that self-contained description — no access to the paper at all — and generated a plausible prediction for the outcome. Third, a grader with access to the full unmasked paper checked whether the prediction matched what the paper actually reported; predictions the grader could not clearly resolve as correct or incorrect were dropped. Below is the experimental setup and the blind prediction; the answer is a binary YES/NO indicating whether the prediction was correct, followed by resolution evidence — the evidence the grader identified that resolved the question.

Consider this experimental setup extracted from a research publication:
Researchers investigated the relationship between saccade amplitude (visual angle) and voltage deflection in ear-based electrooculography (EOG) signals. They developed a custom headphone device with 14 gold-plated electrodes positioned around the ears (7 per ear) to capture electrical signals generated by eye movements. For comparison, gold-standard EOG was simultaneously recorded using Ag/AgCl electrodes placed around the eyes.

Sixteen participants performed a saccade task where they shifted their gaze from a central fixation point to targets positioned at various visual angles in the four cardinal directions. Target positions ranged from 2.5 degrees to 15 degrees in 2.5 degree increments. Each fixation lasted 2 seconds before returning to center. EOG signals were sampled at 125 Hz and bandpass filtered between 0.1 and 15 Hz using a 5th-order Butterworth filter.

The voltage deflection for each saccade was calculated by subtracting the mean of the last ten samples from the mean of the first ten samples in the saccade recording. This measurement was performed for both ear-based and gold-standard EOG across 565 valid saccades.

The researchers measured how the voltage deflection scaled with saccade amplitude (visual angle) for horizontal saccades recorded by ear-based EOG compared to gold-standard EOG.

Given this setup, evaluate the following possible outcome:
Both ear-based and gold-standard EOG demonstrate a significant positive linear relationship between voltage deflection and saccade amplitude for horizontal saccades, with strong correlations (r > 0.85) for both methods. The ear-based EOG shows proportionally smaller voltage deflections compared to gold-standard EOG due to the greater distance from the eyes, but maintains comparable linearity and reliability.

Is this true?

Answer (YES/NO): YES